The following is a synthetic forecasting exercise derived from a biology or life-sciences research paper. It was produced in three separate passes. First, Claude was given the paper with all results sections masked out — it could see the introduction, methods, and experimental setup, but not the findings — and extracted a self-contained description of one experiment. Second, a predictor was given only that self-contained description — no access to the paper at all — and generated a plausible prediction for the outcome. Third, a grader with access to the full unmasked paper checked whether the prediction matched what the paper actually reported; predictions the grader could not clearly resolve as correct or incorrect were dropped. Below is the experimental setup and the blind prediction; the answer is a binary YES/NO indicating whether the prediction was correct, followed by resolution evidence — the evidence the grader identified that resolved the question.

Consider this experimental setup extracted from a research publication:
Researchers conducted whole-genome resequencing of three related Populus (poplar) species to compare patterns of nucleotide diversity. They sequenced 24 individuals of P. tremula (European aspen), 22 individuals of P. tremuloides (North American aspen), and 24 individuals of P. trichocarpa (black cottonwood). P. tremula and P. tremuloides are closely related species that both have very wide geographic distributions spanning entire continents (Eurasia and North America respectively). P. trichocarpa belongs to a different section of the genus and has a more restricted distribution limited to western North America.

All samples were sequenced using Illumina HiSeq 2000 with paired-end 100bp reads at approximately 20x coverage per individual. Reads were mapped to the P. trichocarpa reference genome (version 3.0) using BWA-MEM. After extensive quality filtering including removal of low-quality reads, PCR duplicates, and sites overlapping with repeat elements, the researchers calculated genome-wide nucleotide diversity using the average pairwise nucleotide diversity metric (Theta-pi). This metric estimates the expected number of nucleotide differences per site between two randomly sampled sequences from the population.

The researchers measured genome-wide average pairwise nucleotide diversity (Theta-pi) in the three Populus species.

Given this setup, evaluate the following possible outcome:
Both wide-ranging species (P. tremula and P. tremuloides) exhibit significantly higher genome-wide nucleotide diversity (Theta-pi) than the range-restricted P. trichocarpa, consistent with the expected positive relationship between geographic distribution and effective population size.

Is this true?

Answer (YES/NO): YES